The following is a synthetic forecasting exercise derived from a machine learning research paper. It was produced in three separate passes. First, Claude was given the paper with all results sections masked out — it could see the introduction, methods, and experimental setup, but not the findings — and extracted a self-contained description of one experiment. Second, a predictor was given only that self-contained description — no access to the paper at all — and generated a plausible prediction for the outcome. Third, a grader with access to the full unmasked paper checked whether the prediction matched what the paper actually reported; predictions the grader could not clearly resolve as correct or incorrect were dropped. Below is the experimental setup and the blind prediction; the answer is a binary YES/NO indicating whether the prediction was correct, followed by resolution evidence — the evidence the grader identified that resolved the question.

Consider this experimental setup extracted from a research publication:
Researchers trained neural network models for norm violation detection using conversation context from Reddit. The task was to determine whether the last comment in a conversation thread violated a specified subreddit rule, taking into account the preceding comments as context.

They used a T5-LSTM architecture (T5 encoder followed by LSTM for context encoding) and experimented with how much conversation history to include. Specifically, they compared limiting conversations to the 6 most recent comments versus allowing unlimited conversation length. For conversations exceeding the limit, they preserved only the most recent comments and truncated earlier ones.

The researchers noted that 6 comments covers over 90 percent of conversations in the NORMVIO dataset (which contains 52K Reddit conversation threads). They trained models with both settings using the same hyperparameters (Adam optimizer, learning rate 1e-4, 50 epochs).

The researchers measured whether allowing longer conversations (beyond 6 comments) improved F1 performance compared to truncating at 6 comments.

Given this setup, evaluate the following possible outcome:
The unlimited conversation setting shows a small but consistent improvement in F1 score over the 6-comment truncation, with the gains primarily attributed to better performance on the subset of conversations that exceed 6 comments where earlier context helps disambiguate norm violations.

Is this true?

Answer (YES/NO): NO